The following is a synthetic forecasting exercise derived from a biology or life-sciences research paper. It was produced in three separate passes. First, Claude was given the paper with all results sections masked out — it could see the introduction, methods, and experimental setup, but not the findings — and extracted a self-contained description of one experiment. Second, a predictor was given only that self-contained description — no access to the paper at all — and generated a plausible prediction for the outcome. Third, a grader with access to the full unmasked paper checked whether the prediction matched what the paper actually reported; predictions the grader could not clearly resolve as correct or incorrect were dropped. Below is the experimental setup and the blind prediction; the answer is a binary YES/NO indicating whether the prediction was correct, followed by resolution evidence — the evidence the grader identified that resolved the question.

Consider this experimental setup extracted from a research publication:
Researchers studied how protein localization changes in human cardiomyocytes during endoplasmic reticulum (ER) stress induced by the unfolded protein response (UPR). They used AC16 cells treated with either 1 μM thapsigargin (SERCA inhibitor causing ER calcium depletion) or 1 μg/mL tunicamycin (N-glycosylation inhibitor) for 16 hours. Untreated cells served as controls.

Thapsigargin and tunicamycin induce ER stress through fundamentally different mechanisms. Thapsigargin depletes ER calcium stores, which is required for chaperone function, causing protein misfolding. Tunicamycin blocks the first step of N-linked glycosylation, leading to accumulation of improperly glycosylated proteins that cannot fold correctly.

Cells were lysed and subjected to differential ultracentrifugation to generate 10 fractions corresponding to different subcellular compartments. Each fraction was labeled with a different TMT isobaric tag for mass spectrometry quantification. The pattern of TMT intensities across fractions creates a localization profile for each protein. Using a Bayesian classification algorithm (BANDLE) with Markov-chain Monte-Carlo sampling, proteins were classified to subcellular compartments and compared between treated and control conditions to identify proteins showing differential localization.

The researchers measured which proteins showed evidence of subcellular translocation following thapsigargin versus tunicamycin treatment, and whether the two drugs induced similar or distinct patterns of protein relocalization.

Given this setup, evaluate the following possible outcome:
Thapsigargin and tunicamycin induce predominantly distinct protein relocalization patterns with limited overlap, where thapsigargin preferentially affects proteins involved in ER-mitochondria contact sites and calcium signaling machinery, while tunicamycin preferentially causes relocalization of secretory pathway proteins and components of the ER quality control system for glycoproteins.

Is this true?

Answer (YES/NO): NO